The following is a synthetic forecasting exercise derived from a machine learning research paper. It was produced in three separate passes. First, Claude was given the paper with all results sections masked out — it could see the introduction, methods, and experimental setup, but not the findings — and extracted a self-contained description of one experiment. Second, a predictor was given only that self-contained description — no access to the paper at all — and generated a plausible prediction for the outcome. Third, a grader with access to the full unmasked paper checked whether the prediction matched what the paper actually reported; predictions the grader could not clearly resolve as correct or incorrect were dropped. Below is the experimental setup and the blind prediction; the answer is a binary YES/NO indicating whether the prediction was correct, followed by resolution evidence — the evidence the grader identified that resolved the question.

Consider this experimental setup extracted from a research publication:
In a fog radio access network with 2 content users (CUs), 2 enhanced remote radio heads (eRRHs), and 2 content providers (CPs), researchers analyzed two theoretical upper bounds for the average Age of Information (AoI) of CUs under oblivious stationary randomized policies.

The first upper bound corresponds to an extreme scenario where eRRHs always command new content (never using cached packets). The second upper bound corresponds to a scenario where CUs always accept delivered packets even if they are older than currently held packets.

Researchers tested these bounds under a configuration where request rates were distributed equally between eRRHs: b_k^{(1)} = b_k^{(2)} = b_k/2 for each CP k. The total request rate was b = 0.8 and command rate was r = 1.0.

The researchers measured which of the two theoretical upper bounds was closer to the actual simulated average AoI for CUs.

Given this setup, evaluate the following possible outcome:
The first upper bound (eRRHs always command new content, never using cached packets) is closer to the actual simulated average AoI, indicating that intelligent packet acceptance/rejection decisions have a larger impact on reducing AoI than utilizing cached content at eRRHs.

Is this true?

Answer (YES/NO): NO